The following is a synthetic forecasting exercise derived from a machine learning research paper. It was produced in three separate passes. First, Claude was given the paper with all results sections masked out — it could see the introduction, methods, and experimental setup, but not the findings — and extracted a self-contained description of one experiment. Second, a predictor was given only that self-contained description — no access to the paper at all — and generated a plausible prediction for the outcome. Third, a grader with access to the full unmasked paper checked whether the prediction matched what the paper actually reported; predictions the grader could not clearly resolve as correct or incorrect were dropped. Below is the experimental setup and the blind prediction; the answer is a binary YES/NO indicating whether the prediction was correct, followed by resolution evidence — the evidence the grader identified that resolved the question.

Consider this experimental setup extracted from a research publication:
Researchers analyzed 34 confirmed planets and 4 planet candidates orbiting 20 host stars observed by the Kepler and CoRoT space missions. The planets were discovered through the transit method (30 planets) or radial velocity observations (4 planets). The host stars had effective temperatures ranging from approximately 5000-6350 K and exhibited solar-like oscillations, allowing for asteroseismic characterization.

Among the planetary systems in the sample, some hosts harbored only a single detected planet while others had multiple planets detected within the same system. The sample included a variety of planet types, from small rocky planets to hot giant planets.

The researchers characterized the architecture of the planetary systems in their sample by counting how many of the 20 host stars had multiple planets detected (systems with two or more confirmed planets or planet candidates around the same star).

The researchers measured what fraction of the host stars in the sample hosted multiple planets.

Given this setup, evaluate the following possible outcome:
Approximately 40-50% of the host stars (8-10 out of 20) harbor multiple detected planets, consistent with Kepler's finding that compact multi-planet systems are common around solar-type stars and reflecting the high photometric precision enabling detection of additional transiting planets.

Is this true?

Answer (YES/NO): YES